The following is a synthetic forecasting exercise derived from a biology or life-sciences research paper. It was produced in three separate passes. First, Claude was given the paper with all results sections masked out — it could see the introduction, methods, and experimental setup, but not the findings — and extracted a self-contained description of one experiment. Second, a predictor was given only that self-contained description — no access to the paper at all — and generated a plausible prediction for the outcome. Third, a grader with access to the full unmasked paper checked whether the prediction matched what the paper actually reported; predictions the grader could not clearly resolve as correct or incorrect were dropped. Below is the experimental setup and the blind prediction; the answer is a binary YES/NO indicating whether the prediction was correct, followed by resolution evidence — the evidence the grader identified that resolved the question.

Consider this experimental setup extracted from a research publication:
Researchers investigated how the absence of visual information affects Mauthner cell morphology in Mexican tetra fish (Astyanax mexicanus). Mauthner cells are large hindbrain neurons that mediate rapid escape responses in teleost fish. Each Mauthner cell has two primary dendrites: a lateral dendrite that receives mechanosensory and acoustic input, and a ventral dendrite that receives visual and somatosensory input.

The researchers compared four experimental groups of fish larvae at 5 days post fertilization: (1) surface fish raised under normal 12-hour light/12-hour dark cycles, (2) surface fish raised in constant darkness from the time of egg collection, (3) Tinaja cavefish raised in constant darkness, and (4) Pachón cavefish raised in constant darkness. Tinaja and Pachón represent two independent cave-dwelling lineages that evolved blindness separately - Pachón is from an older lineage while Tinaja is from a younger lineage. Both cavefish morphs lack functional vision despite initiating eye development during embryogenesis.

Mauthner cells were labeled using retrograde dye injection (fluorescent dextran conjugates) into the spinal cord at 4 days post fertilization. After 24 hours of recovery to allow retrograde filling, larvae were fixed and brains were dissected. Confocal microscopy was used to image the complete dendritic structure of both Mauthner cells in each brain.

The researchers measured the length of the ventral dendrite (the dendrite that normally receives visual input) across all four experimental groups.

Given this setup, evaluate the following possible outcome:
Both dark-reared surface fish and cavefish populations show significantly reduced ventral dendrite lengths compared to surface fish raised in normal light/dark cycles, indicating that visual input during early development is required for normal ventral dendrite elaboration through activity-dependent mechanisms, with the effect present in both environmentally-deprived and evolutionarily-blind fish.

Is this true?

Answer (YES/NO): NO